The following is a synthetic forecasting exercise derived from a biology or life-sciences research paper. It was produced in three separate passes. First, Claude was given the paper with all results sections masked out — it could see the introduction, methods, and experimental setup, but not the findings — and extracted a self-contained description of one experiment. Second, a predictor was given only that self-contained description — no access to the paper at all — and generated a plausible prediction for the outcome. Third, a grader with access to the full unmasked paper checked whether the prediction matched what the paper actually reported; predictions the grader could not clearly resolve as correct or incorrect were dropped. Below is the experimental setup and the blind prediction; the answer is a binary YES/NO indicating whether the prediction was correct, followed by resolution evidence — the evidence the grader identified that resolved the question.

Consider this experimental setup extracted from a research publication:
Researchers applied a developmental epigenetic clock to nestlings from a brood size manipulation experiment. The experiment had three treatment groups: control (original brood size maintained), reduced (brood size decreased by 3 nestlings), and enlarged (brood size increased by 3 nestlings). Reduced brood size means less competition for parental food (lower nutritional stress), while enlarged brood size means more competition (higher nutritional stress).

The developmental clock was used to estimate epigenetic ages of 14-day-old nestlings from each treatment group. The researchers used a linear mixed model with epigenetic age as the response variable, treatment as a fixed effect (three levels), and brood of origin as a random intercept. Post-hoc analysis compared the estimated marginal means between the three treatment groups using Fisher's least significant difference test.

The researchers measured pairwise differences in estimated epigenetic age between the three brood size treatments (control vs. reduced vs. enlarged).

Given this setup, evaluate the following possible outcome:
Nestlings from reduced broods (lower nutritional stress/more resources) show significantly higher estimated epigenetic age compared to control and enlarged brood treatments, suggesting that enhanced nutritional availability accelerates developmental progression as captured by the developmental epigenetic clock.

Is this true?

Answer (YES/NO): NO